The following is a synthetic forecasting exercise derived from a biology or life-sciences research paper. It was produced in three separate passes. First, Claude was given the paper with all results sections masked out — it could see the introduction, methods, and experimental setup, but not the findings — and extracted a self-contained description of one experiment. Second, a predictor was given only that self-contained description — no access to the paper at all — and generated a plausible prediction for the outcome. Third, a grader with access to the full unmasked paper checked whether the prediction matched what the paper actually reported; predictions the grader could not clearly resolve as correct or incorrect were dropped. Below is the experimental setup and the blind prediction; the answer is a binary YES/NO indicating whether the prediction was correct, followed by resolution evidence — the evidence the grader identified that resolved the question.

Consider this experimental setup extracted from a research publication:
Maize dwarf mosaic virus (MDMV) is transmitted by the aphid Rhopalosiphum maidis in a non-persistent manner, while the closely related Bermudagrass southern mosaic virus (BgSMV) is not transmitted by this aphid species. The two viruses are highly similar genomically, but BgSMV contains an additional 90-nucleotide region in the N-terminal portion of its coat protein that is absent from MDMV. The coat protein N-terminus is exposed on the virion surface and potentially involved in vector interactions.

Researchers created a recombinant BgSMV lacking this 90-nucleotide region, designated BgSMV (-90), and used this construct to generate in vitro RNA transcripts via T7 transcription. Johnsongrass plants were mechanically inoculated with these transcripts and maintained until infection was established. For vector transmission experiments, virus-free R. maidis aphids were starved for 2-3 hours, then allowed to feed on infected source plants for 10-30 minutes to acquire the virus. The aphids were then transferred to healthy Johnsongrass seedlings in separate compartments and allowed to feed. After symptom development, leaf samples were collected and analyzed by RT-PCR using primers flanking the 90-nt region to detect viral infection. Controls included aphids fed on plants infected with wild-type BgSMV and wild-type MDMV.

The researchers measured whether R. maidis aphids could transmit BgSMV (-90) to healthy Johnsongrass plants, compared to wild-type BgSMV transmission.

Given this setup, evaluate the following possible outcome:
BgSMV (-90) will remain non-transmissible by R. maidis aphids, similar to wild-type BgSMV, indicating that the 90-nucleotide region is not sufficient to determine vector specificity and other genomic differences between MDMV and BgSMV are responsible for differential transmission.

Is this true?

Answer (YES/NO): NO